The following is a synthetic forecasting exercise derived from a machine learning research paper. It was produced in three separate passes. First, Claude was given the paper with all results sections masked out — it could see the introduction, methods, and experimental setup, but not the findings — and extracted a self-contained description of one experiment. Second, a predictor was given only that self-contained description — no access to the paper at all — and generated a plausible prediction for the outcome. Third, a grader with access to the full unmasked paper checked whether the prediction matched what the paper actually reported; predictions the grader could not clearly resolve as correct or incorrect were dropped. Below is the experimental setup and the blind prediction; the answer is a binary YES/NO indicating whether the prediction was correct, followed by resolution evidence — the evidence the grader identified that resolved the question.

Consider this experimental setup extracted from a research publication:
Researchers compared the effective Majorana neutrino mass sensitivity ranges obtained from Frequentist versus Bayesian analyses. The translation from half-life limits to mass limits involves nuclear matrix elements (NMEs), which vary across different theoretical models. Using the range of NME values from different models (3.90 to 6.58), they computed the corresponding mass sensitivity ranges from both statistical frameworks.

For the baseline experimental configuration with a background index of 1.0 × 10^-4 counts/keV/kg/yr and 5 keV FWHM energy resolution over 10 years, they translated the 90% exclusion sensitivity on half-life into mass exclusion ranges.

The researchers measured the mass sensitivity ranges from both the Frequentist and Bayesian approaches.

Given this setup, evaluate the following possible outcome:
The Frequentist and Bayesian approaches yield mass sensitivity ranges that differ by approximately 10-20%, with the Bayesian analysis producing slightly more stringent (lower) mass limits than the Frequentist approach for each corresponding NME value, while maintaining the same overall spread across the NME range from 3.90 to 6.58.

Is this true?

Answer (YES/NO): NO